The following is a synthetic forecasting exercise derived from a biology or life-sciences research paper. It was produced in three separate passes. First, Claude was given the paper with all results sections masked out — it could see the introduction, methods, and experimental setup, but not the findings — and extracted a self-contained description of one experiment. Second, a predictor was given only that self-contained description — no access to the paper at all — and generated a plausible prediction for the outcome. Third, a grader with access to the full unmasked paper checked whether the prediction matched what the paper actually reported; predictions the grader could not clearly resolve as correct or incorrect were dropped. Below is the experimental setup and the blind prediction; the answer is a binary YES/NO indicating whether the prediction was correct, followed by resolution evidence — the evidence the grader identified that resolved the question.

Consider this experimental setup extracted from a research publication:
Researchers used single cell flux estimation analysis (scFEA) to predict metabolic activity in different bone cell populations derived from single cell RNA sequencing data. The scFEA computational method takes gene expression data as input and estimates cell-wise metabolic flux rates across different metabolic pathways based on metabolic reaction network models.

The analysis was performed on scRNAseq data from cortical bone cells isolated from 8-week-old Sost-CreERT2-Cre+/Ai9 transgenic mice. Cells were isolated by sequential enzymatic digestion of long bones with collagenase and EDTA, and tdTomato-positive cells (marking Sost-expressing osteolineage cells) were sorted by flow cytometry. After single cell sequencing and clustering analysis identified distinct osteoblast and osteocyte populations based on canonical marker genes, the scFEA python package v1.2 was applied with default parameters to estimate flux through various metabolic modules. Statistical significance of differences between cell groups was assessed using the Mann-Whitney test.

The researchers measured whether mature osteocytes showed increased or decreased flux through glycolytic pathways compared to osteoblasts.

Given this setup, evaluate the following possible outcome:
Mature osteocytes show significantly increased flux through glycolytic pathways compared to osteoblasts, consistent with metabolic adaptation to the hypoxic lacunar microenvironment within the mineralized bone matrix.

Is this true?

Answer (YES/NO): NO